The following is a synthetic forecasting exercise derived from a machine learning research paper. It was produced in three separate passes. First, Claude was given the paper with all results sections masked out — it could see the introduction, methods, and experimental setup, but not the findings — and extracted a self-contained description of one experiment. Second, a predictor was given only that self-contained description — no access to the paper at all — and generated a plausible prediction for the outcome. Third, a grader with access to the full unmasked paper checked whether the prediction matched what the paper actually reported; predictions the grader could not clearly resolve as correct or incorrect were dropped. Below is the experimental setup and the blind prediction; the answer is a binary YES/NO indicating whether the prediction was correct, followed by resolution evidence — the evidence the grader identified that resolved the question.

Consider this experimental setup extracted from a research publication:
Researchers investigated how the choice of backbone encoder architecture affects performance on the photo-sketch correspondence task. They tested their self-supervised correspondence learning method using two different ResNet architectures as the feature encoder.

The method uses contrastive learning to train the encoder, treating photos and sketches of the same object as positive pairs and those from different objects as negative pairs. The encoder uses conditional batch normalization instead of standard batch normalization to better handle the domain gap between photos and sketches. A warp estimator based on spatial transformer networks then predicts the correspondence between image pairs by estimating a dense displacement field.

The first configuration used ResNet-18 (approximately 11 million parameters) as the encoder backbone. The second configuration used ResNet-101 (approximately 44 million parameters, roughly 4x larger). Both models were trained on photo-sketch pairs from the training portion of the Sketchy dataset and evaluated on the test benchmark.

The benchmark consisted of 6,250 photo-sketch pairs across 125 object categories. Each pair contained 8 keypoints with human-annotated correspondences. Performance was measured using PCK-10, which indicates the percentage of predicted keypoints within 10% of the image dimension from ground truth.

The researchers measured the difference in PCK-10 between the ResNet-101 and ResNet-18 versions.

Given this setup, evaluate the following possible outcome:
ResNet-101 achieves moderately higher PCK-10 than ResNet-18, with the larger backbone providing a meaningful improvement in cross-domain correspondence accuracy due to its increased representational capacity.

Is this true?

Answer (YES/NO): NO